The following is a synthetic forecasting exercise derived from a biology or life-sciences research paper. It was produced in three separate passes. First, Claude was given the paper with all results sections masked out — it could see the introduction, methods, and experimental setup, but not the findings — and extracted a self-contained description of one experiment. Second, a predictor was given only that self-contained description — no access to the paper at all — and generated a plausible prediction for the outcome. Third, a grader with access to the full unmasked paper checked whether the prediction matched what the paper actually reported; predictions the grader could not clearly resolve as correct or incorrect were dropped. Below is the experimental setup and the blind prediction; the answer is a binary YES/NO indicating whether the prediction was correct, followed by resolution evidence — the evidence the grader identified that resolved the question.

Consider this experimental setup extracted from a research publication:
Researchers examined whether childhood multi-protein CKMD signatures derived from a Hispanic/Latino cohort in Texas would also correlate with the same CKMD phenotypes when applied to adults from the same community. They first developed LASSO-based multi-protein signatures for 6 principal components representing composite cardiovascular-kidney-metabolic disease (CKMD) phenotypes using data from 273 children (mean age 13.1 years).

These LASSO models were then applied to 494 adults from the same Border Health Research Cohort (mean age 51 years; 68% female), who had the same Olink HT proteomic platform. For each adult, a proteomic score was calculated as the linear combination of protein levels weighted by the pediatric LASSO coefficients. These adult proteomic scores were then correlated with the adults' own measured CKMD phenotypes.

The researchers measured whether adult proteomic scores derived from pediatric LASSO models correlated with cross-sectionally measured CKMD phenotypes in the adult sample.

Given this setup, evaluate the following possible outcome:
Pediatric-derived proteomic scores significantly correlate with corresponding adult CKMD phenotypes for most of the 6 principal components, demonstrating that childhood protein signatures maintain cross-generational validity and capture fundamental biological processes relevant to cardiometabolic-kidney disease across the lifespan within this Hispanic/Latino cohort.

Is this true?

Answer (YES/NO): YES